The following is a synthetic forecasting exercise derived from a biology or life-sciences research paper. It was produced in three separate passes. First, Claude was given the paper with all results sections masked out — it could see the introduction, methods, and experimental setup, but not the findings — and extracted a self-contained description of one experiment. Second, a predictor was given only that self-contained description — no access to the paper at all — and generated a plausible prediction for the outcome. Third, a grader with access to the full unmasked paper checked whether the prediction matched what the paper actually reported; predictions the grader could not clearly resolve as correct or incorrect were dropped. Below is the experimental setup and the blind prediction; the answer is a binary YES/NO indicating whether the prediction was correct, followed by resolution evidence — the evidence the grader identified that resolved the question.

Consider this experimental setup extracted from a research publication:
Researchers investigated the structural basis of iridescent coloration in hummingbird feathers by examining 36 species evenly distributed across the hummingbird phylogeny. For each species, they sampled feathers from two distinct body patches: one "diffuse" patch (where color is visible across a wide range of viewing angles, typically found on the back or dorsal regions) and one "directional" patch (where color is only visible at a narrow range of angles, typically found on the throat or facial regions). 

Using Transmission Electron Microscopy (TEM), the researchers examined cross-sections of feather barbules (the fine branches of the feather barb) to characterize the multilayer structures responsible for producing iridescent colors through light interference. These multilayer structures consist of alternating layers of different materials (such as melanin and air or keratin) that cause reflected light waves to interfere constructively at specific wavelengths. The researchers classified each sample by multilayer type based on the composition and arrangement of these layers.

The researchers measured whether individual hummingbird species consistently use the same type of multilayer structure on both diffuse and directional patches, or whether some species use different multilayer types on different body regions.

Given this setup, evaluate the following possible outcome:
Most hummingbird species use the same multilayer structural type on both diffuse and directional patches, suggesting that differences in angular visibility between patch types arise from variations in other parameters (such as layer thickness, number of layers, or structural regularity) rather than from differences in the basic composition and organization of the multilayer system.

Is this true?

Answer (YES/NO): NO